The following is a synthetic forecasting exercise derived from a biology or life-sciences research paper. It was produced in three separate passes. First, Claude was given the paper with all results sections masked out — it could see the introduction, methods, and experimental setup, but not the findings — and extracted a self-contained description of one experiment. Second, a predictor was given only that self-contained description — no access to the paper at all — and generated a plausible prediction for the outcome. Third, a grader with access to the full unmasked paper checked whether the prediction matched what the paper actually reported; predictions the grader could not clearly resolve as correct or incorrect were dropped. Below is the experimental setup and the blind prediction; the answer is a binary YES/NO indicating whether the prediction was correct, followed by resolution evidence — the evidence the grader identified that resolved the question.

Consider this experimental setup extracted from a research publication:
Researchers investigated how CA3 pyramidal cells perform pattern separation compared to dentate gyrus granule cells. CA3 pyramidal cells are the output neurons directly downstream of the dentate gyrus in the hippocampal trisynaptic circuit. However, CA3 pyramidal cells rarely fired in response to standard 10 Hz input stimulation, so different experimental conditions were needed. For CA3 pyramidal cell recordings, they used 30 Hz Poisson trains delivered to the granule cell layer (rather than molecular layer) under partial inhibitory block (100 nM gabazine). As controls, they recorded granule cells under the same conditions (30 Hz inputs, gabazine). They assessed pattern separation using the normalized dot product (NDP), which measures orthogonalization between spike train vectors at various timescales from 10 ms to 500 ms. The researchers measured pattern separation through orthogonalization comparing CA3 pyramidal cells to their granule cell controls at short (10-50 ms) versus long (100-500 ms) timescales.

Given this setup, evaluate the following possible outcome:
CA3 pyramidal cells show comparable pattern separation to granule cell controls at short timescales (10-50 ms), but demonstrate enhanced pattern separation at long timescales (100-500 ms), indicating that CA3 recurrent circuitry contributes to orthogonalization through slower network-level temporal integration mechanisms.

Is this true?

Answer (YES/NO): YES